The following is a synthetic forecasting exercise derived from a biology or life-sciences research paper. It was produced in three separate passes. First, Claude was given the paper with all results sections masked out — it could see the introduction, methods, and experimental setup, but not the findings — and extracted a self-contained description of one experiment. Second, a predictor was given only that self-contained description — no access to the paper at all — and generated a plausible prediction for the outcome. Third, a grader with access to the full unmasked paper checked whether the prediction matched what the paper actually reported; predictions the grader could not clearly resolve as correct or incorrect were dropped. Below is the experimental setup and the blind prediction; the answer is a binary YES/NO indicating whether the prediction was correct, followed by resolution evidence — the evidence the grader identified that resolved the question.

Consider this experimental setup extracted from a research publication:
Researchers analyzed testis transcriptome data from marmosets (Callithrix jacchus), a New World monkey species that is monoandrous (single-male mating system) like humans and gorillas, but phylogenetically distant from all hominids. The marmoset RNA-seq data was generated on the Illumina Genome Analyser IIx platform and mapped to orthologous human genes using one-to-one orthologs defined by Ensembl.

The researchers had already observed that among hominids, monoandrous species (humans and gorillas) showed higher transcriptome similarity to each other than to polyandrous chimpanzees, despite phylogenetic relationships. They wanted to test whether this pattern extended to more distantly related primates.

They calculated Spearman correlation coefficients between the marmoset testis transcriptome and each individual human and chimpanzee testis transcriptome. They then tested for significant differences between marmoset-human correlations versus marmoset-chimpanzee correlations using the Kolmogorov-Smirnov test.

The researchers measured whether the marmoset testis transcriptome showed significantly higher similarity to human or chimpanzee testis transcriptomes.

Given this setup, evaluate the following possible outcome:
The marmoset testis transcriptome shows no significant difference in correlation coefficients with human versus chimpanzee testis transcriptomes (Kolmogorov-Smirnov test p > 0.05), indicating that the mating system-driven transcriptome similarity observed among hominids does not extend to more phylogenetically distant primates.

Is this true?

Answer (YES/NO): NO